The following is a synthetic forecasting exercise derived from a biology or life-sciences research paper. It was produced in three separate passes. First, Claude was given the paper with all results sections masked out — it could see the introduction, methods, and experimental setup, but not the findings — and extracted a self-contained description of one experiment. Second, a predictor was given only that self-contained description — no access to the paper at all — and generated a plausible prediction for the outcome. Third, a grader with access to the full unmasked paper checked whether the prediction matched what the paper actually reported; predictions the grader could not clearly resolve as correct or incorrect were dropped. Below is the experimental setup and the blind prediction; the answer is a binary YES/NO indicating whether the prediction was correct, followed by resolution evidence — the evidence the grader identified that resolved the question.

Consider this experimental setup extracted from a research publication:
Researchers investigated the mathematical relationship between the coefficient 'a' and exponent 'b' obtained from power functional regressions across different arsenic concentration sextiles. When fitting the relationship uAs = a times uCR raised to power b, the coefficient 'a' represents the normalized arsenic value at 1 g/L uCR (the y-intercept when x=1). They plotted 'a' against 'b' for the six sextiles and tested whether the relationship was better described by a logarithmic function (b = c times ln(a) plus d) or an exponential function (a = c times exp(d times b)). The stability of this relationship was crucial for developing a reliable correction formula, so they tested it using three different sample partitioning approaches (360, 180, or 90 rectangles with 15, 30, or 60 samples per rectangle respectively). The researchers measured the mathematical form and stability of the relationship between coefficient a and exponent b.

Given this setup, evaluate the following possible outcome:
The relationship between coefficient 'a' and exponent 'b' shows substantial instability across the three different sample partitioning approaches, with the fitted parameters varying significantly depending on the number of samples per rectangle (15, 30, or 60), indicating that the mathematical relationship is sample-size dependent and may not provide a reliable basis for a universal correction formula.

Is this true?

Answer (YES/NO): NO